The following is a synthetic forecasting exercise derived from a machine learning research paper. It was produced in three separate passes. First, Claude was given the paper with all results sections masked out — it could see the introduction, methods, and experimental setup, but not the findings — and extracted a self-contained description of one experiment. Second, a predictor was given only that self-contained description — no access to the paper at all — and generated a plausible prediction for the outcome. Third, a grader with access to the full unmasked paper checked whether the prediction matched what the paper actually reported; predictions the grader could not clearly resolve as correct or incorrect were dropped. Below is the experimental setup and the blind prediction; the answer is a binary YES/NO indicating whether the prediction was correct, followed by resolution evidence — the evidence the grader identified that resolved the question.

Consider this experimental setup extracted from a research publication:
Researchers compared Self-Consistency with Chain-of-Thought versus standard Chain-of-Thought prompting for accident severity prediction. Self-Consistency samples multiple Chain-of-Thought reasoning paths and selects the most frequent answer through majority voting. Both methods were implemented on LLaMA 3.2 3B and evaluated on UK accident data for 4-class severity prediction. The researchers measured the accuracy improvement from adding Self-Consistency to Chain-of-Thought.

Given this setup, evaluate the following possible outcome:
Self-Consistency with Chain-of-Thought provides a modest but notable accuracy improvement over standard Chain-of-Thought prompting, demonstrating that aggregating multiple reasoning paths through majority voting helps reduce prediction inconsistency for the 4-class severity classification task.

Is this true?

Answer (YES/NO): NO